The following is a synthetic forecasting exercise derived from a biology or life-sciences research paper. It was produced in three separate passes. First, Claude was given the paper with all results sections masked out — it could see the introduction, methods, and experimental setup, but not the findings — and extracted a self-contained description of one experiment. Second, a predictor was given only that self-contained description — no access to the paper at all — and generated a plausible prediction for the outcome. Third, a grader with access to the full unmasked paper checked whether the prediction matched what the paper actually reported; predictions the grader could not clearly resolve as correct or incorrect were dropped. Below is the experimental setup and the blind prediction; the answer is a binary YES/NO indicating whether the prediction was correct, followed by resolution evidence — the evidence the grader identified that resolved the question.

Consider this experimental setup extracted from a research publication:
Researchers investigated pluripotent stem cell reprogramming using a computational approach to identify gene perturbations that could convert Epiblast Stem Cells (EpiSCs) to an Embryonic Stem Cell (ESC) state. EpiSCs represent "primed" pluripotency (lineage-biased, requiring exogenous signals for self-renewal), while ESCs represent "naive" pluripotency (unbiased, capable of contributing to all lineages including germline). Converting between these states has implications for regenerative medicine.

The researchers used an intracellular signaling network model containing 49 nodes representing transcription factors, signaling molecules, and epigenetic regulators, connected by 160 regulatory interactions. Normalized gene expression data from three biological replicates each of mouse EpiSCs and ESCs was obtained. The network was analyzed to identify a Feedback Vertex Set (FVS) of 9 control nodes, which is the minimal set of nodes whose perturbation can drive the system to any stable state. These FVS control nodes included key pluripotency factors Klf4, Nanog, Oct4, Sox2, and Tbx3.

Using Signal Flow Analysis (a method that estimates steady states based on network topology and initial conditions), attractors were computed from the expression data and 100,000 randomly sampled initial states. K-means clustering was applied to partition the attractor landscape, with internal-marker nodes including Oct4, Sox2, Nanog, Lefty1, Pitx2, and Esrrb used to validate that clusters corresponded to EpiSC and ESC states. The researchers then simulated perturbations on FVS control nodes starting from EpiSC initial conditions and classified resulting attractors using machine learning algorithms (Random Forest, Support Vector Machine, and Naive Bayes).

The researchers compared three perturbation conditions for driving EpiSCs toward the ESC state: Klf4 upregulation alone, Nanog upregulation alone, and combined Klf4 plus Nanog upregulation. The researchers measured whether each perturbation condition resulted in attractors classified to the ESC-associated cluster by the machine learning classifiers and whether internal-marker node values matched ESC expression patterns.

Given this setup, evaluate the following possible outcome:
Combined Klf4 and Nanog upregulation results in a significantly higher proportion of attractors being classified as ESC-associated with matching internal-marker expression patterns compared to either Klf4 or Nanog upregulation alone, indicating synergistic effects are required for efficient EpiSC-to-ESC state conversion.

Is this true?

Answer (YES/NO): NO